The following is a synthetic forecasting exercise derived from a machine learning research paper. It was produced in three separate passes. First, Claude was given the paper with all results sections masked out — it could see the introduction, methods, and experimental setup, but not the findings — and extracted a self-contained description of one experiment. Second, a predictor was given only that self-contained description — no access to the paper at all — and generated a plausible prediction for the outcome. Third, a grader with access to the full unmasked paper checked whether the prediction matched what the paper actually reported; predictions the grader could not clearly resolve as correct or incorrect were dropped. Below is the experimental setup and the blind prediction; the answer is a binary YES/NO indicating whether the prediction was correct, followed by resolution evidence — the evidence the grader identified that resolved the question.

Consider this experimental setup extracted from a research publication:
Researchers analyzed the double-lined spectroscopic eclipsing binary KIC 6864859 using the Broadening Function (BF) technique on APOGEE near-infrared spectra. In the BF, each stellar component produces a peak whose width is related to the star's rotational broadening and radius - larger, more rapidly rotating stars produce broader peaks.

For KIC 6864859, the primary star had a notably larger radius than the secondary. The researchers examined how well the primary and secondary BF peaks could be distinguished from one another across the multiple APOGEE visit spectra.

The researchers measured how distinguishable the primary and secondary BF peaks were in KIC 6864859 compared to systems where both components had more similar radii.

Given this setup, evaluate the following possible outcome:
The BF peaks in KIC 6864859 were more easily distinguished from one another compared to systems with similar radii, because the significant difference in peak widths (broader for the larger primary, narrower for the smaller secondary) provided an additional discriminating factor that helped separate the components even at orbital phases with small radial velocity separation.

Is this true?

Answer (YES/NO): NO